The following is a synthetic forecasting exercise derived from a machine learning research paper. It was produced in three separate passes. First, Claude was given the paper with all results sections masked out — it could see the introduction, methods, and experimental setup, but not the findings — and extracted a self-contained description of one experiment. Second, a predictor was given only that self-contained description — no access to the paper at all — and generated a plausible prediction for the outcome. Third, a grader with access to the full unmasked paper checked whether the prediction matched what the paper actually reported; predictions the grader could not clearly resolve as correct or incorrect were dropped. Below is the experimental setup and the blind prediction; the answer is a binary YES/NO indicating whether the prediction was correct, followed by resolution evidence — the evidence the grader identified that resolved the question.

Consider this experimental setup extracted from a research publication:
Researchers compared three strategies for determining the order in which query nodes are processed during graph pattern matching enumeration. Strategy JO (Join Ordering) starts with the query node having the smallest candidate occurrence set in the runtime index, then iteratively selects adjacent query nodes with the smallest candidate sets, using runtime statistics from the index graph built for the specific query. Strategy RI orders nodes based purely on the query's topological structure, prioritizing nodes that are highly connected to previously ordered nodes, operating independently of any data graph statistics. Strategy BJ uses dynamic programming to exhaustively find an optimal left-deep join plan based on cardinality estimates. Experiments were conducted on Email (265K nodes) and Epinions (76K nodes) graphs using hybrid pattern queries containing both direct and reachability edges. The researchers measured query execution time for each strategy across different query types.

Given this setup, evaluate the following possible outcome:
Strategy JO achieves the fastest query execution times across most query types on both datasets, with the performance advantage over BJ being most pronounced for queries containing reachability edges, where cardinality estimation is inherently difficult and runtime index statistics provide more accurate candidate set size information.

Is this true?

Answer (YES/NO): NO